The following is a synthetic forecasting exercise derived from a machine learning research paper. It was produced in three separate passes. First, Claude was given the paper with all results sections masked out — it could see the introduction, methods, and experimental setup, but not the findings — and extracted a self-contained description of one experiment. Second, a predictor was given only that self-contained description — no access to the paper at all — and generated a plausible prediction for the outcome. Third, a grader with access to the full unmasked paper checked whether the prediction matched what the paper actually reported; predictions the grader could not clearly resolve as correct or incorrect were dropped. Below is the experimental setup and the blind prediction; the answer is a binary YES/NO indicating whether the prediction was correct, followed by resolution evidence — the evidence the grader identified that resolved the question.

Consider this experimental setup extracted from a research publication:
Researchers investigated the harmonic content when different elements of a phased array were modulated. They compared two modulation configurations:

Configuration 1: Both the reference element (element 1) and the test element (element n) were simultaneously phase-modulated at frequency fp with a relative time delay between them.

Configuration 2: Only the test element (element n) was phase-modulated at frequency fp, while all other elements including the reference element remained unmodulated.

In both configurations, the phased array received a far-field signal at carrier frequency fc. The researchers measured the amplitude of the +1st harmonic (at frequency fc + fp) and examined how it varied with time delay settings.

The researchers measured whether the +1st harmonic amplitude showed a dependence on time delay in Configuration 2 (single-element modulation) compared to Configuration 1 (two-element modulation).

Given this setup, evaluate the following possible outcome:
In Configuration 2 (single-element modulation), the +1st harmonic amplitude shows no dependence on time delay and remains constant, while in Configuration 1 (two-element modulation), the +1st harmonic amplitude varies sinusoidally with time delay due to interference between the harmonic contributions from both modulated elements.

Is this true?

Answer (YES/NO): YES